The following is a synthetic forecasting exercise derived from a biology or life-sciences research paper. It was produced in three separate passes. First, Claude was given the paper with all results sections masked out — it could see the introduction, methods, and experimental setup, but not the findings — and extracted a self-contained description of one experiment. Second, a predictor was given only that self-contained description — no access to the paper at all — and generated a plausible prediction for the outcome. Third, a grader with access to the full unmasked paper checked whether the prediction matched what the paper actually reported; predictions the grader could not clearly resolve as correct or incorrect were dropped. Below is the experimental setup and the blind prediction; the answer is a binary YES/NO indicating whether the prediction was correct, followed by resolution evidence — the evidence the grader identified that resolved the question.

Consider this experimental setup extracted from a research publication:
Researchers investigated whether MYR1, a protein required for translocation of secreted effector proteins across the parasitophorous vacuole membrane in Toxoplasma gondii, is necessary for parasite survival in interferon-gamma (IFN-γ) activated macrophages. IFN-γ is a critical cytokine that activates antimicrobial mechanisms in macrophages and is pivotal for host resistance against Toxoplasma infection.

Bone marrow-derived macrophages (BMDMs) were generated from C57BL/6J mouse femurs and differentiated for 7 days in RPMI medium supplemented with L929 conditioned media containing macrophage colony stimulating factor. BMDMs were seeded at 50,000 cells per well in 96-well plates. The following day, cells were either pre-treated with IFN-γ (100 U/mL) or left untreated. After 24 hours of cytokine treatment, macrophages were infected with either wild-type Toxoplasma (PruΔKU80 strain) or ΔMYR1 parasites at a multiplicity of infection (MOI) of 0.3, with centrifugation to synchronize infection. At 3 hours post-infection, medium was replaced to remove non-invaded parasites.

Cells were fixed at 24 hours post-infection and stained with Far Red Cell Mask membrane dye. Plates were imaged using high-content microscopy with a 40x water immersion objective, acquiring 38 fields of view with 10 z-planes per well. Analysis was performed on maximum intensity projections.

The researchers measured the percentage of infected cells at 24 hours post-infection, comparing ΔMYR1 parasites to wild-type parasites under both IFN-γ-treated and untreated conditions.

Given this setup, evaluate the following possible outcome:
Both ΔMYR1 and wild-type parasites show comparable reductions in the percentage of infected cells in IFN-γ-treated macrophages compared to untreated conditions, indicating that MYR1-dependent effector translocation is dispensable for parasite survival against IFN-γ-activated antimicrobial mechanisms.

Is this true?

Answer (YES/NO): YES